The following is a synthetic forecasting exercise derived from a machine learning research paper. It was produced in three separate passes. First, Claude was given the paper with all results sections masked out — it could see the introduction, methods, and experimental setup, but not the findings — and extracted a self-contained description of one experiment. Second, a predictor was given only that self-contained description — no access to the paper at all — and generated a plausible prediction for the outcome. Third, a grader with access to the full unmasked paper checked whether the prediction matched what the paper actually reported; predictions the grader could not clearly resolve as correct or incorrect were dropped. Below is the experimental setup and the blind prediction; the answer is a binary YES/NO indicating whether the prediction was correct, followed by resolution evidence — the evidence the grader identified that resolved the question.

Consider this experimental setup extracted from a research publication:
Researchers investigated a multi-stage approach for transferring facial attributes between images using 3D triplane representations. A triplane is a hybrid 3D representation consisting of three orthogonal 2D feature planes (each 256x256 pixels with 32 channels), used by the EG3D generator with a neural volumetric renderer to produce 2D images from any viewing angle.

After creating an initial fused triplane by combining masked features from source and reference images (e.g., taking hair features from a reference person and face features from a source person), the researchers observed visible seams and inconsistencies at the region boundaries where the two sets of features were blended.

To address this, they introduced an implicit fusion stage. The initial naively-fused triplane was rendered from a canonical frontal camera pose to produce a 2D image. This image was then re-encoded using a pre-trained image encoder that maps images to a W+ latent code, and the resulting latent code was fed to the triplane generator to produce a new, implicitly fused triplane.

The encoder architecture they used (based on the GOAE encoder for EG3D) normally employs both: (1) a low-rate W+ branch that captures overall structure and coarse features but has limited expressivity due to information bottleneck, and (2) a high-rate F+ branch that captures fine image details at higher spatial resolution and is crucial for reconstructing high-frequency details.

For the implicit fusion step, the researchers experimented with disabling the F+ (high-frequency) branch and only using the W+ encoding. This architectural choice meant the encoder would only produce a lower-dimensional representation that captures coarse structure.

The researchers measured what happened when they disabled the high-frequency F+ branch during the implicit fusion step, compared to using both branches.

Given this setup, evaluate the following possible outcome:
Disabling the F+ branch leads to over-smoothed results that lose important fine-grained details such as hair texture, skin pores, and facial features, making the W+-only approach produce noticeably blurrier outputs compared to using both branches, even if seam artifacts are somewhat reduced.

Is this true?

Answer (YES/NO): NO